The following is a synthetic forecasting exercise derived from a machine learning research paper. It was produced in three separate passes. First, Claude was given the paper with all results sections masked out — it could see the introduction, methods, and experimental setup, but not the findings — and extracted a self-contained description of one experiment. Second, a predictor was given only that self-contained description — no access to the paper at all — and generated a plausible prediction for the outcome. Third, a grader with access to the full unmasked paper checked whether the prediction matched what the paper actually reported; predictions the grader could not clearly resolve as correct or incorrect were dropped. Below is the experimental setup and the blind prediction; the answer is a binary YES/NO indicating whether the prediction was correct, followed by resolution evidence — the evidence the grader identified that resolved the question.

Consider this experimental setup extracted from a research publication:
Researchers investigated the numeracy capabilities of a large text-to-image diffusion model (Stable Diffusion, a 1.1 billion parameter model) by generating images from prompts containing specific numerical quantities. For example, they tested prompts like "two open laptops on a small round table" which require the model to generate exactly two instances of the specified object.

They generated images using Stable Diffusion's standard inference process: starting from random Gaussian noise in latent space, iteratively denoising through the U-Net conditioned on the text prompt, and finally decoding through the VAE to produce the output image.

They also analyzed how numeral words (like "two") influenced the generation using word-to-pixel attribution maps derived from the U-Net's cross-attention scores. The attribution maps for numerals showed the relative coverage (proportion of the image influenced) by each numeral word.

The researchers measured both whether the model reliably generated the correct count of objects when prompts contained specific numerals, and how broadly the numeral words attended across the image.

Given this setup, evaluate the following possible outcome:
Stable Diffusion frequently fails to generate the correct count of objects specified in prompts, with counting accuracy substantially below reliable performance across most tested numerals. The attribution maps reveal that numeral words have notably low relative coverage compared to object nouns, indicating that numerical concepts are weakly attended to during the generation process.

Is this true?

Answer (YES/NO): YES